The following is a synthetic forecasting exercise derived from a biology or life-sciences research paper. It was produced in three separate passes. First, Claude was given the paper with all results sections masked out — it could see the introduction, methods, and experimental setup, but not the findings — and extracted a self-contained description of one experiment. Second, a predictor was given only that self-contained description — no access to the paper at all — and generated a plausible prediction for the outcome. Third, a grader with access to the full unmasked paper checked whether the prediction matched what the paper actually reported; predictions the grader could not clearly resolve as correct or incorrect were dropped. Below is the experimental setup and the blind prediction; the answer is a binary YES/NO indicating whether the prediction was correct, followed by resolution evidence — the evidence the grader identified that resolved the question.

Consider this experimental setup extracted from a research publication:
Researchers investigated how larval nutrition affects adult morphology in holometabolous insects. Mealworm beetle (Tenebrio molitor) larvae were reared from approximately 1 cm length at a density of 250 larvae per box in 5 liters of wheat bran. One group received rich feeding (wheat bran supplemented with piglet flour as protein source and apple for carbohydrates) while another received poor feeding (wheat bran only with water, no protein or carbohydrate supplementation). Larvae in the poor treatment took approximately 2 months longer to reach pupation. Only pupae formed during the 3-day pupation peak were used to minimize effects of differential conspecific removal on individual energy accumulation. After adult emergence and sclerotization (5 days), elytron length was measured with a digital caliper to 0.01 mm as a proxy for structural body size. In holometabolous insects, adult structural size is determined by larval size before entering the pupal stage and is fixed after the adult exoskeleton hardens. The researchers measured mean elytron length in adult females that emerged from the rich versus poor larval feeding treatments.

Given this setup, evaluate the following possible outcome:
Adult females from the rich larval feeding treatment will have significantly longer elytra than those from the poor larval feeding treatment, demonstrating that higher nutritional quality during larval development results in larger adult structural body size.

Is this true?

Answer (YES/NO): NO